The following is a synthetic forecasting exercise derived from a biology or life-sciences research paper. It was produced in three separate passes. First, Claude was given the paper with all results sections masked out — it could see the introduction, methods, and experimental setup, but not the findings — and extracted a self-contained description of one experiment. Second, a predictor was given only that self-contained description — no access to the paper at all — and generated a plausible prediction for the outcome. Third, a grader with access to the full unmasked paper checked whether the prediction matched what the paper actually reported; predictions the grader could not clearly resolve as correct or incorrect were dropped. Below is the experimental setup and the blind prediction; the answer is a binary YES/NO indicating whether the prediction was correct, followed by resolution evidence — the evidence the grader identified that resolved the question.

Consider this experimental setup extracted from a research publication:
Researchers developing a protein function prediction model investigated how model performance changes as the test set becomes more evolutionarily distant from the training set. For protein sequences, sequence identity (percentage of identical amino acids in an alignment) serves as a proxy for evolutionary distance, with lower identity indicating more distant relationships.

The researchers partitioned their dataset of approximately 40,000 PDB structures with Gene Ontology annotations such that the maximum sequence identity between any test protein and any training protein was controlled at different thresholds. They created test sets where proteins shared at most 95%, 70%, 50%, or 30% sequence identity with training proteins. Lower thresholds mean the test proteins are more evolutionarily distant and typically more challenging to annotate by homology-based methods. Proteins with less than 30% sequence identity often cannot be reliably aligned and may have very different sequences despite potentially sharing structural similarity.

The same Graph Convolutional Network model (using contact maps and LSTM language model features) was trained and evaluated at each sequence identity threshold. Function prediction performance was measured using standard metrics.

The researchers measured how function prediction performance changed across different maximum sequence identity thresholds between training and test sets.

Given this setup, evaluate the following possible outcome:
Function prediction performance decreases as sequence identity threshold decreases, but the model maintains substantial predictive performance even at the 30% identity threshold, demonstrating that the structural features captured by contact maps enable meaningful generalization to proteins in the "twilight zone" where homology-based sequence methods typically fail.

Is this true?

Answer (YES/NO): YES